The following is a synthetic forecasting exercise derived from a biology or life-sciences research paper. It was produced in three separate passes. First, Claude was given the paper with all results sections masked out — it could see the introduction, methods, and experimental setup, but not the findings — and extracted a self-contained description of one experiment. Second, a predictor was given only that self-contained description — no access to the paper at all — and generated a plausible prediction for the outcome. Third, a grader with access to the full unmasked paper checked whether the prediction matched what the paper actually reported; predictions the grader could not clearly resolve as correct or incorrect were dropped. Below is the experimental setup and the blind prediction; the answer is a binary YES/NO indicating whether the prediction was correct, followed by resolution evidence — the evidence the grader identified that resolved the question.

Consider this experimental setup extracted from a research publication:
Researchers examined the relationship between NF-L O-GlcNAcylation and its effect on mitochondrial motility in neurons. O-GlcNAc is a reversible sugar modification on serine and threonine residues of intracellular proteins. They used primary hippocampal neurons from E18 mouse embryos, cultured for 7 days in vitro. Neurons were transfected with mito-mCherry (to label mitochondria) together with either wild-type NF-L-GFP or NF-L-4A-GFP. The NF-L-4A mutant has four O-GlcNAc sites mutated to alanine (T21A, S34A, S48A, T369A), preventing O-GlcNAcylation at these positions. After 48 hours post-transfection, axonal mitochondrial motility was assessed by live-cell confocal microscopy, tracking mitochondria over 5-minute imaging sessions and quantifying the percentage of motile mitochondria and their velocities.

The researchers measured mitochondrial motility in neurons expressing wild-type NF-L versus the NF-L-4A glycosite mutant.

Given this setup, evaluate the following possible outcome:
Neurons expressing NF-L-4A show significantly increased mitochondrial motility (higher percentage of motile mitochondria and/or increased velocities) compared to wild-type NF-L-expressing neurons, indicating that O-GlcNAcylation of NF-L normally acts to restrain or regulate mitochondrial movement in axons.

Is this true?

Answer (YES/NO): YES